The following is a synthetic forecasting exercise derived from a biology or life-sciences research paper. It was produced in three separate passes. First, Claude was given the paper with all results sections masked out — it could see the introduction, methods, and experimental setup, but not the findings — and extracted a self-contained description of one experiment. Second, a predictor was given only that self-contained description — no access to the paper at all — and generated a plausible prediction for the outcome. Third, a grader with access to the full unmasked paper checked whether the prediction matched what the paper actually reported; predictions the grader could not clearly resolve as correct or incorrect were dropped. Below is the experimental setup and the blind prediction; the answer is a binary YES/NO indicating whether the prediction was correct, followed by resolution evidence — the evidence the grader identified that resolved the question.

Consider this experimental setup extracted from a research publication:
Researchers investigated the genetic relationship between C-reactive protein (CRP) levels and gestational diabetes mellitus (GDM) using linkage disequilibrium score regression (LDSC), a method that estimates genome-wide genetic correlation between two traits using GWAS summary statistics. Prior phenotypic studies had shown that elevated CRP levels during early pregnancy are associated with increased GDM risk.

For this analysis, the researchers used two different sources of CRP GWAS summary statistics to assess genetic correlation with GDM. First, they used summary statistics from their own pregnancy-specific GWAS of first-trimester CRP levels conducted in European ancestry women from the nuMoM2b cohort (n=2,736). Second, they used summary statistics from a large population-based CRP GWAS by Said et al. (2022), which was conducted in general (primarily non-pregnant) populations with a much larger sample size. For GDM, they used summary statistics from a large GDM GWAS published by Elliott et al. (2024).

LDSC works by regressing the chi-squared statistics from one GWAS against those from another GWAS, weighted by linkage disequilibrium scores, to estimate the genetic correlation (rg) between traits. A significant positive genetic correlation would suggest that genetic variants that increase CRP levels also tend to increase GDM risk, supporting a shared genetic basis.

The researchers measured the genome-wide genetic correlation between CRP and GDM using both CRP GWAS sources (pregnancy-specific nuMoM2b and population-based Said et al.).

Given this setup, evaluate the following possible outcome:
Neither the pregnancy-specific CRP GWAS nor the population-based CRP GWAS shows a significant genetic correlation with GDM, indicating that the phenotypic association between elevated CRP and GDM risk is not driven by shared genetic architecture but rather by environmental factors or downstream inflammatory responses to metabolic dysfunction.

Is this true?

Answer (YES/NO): NO